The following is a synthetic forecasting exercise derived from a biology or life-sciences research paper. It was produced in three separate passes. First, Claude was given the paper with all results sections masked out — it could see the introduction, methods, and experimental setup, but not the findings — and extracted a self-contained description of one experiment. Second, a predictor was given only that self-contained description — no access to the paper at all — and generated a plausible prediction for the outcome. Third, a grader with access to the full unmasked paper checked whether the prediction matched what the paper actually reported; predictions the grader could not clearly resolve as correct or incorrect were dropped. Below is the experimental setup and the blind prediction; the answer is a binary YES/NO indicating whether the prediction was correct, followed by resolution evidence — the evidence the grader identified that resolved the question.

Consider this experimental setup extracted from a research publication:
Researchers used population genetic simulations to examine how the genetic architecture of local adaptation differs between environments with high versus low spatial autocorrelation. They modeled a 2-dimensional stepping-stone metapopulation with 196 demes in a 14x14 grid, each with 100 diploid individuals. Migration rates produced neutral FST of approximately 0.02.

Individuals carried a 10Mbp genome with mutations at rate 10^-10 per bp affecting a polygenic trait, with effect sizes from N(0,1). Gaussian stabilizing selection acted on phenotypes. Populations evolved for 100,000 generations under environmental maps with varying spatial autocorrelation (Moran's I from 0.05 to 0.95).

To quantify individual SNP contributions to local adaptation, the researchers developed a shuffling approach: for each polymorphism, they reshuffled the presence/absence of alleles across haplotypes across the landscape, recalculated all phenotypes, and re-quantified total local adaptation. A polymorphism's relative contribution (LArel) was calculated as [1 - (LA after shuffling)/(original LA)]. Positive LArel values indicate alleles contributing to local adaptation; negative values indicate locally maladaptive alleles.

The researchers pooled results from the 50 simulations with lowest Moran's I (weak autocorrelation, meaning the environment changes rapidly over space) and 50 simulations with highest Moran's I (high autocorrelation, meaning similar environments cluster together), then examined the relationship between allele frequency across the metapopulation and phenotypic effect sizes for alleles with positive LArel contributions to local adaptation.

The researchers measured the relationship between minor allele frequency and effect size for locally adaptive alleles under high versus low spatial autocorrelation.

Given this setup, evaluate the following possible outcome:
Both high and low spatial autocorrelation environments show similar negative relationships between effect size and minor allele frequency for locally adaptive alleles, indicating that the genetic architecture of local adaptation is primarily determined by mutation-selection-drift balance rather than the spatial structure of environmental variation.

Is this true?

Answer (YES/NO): NO